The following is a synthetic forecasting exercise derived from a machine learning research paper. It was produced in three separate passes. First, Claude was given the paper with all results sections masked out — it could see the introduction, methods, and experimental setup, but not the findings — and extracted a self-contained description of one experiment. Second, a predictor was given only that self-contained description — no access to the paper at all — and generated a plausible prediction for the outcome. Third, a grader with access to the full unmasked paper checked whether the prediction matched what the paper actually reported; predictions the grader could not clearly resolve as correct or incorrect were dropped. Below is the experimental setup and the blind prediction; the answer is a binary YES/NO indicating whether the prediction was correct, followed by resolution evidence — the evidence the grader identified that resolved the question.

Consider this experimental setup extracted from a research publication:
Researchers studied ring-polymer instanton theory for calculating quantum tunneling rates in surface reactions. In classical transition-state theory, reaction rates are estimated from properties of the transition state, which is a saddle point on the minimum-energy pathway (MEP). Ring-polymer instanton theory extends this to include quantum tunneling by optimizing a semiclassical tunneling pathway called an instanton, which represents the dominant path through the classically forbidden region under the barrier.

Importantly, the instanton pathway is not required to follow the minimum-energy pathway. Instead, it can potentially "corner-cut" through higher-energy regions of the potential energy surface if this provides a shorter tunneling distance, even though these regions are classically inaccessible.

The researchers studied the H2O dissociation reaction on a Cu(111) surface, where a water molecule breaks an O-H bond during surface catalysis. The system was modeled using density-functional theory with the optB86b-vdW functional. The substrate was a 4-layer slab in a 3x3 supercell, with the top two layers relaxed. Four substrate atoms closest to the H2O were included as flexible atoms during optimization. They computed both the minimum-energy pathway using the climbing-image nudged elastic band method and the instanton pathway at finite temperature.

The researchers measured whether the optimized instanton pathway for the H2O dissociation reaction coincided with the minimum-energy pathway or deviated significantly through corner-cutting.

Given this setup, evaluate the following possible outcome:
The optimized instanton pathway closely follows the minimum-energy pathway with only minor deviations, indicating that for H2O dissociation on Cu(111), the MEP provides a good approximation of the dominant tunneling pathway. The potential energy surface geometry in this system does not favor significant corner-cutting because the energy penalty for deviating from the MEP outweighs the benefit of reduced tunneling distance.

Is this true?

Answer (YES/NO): NO